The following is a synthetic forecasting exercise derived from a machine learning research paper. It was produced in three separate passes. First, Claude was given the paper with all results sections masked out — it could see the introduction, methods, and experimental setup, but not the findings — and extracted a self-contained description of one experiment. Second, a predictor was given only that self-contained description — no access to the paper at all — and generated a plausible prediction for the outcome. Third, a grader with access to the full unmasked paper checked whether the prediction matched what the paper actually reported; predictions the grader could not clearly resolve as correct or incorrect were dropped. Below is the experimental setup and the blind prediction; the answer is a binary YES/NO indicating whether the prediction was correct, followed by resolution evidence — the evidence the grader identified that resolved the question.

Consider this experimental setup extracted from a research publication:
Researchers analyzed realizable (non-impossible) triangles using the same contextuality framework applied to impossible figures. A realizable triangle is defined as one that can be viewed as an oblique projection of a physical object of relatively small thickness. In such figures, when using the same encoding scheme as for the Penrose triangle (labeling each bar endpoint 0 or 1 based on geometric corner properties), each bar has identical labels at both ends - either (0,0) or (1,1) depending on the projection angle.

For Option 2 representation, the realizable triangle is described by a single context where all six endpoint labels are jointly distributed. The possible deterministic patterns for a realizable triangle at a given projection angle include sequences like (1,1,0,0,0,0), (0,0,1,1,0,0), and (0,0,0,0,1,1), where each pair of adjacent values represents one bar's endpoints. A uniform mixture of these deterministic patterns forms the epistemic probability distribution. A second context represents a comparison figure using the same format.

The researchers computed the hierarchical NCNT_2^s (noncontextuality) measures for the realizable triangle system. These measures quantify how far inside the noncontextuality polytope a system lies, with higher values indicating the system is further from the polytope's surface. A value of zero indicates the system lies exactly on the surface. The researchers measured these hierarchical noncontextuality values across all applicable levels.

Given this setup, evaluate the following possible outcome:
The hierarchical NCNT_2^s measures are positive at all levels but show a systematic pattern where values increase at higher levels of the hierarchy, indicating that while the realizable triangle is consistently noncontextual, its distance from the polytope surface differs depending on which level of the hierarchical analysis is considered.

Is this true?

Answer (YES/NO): NO